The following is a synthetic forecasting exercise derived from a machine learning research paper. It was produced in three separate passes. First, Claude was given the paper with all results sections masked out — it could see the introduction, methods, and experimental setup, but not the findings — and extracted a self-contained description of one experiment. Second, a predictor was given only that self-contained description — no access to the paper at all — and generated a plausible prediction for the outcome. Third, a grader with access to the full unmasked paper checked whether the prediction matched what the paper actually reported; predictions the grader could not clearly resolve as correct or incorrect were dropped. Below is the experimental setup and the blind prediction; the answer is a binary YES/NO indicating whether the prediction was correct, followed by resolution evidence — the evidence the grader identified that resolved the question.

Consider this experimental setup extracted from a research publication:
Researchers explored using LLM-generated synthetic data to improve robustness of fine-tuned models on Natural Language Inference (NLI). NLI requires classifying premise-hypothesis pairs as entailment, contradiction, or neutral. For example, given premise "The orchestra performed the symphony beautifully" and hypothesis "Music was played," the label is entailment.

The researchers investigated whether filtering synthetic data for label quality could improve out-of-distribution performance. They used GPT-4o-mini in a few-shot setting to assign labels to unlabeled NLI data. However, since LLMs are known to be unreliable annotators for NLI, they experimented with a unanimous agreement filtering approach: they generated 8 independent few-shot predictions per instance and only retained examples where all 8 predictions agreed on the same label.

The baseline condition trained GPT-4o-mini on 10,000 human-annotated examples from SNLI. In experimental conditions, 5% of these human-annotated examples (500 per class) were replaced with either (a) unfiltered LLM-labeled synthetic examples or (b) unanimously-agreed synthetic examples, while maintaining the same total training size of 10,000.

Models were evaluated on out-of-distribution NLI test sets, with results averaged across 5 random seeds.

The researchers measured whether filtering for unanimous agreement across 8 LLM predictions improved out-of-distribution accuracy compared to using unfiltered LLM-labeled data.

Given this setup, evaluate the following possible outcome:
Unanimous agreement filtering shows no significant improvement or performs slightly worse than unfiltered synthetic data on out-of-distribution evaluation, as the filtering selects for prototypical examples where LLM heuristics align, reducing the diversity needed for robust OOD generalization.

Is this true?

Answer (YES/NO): NO